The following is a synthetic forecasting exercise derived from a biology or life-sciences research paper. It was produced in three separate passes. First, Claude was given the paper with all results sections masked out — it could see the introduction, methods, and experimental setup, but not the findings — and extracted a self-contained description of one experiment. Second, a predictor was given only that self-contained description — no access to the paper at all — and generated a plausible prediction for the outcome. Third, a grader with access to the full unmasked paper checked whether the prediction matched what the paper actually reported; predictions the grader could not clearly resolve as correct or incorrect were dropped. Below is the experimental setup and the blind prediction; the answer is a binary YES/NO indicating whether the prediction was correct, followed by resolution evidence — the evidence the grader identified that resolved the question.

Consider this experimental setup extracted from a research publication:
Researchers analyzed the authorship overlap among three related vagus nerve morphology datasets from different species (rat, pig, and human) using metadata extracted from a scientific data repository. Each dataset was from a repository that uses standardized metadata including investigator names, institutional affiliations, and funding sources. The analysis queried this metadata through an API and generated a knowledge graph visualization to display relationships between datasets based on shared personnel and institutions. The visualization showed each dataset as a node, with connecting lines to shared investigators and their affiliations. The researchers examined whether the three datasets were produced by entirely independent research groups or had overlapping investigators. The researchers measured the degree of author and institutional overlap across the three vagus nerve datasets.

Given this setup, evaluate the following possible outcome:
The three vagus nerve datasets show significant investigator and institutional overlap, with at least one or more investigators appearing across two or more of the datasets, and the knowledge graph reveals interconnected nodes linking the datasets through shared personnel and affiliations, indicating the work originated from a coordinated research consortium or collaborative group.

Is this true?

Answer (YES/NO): YES